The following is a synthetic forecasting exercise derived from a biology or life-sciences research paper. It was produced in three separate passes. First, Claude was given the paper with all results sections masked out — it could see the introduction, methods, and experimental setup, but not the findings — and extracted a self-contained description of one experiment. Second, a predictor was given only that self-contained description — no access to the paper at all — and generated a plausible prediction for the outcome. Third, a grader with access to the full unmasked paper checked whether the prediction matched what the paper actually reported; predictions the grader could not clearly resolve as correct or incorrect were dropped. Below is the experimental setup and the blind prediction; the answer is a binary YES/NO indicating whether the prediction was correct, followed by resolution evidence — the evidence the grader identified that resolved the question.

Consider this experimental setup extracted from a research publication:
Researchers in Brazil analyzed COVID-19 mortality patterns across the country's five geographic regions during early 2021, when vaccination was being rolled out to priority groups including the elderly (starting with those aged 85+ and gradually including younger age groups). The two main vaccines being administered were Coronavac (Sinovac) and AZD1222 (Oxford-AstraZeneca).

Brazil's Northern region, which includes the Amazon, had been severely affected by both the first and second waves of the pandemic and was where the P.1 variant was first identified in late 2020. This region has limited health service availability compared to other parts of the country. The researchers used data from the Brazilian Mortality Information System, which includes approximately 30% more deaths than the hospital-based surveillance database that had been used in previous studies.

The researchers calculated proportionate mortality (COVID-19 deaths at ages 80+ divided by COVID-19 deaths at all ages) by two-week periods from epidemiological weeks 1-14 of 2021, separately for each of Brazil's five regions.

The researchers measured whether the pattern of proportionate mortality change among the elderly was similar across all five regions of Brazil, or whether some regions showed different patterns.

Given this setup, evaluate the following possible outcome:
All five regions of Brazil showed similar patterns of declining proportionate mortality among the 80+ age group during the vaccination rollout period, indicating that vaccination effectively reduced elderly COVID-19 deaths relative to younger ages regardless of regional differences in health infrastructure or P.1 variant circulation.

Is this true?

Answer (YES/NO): NO